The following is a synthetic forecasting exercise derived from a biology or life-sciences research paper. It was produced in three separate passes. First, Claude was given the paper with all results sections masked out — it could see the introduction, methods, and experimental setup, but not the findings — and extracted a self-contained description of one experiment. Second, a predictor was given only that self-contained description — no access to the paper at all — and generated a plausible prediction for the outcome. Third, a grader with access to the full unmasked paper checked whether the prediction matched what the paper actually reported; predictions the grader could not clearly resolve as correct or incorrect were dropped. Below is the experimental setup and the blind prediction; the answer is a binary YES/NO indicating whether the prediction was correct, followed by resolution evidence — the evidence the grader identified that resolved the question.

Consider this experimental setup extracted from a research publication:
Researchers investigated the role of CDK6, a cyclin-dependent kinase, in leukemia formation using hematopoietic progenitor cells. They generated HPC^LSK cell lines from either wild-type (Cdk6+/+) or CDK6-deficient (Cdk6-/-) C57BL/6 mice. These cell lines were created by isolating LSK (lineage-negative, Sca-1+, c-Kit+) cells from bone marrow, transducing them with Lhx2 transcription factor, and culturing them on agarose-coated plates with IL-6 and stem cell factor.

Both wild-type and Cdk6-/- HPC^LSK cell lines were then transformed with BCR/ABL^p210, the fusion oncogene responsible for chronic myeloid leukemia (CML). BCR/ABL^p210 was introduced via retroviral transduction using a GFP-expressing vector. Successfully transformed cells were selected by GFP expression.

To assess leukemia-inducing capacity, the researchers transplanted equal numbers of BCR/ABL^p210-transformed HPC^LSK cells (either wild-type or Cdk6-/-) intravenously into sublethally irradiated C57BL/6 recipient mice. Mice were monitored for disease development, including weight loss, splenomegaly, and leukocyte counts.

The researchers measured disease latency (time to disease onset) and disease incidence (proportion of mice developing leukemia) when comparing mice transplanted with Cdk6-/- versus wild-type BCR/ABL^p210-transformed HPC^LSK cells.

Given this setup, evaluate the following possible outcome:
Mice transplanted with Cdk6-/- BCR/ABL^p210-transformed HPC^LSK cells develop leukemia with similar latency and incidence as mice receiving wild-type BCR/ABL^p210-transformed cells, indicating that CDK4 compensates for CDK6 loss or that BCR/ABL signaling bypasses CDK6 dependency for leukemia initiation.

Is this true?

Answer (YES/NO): NO